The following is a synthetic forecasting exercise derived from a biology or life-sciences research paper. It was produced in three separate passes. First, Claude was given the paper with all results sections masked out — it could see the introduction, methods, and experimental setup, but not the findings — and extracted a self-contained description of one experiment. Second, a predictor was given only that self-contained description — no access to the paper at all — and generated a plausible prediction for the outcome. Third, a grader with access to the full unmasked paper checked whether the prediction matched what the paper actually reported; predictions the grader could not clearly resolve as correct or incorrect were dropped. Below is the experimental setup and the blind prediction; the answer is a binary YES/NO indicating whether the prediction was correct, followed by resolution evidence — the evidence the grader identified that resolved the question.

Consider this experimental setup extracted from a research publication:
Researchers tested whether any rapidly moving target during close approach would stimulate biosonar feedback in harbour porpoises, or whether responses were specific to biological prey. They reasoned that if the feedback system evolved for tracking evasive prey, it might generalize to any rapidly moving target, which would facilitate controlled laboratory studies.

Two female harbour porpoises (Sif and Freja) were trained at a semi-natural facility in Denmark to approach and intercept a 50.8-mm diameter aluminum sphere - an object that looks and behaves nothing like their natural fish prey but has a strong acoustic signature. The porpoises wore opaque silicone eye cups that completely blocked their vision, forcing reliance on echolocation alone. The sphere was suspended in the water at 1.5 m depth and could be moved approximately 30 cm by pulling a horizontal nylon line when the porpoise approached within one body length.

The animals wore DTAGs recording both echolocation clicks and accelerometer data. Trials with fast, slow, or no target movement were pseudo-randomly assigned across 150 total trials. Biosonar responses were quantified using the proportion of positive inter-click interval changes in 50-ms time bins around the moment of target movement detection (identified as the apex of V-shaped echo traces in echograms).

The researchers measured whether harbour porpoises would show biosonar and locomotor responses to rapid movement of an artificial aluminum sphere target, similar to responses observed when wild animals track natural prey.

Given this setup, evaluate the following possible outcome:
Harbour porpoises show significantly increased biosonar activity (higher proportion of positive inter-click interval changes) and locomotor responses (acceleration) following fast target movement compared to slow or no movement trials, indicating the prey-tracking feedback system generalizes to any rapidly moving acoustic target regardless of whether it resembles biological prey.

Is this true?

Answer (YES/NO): YES